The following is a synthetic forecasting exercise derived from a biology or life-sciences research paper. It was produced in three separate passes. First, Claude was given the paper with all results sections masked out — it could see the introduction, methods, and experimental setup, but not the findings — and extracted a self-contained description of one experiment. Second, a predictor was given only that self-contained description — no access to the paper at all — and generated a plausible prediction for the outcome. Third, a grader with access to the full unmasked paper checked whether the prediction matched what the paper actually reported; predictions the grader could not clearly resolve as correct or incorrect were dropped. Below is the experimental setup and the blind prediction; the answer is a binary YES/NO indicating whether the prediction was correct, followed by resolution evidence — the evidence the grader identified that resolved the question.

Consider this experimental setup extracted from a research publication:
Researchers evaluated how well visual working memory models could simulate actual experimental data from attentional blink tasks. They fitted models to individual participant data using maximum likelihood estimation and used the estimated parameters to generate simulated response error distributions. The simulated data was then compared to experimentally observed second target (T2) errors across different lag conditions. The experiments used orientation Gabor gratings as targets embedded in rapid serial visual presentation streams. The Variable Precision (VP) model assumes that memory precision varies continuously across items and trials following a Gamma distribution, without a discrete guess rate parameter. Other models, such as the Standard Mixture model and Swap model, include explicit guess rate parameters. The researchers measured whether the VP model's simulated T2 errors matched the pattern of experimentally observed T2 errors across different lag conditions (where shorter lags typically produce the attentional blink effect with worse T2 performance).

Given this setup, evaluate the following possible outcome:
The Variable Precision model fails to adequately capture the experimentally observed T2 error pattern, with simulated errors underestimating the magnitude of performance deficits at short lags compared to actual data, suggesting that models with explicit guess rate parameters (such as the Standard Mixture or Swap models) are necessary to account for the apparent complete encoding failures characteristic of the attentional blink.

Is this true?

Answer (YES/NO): YES